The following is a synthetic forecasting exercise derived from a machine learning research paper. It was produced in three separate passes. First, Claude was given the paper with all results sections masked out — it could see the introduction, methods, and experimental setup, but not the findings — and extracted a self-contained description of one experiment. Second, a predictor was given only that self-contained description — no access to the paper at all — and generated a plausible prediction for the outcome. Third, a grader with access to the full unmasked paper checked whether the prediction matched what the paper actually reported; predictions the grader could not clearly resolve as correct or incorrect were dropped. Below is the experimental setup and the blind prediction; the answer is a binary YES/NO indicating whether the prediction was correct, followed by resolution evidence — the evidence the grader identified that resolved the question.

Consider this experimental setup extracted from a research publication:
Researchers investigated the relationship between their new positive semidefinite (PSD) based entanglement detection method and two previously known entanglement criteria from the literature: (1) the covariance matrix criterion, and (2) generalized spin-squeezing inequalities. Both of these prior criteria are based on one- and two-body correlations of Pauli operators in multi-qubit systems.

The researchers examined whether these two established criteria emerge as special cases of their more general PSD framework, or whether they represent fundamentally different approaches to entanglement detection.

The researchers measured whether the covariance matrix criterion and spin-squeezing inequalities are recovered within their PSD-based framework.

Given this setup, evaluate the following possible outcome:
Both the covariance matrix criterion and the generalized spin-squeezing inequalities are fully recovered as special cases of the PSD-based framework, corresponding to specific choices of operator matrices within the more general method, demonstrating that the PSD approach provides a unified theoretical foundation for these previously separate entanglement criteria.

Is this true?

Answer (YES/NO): YES